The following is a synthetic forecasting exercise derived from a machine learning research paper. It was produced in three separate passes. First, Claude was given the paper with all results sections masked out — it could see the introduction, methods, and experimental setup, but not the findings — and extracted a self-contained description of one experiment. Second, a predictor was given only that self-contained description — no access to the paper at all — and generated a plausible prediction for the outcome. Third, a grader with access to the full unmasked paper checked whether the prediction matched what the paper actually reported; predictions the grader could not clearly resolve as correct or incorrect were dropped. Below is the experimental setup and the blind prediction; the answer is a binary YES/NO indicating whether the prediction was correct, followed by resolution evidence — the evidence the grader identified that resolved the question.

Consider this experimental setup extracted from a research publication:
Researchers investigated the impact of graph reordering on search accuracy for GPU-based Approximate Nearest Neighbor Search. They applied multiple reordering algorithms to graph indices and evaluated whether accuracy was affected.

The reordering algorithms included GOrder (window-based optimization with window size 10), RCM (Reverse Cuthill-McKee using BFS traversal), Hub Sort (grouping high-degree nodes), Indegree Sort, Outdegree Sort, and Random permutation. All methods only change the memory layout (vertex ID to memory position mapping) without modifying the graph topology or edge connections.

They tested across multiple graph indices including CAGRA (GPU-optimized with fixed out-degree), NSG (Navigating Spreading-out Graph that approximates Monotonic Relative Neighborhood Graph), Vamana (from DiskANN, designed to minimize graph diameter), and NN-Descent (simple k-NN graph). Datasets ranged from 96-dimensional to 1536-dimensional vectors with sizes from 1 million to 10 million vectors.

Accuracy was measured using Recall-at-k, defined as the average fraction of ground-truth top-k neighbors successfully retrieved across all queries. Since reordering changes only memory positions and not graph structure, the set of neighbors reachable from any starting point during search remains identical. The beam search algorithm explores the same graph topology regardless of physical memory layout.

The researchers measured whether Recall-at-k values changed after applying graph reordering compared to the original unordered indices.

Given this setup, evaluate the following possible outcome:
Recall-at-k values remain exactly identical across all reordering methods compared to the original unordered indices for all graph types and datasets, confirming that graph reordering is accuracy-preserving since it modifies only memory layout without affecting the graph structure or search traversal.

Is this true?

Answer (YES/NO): YES